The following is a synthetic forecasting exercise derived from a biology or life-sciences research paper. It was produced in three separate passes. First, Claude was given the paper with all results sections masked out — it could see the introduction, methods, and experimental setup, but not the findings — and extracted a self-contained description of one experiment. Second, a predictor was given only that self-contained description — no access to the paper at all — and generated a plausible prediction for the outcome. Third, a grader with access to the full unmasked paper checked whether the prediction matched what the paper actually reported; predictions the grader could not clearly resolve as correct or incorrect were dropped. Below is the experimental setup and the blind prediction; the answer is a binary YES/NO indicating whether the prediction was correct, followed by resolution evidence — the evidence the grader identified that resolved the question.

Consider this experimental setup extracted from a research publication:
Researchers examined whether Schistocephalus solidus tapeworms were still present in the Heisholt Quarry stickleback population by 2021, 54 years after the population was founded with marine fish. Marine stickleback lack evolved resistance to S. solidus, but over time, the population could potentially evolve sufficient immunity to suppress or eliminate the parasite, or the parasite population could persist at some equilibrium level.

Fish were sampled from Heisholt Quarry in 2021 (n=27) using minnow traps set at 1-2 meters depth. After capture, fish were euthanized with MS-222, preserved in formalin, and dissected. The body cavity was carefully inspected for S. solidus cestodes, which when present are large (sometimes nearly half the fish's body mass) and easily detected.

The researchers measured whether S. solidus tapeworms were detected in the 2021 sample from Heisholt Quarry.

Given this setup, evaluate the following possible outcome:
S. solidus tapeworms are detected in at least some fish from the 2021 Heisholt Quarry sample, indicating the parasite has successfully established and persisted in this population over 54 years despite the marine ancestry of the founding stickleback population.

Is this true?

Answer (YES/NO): NO